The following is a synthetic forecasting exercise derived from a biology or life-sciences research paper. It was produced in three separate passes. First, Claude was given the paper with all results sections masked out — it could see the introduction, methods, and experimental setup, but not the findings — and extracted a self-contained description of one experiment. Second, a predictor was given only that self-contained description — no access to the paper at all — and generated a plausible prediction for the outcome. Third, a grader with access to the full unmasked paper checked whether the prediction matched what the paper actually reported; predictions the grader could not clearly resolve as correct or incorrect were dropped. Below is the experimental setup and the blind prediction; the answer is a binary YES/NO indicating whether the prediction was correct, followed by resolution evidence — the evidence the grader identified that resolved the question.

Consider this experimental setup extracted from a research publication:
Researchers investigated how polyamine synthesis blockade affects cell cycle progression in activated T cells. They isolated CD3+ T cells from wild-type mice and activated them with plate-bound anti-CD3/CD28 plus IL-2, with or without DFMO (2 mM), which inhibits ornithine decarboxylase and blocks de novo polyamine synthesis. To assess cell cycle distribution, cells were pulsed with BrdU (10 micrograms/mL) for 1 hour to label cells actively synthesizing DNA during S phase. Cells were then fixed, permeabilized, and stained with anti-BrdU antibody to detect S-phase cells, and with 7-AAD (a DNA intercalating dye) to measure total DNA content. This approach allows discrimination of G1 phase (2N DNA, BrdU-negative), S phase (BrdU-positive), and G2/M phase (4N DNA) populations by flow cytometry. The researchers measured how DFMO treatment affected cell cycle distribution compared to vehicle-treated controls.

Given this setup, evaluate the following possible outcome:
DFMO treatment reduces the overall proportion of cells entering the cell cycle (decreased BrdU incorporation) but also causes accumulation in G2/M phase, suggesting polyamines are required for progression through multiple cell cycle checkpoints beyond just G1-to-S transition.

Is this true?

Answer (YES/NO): NO